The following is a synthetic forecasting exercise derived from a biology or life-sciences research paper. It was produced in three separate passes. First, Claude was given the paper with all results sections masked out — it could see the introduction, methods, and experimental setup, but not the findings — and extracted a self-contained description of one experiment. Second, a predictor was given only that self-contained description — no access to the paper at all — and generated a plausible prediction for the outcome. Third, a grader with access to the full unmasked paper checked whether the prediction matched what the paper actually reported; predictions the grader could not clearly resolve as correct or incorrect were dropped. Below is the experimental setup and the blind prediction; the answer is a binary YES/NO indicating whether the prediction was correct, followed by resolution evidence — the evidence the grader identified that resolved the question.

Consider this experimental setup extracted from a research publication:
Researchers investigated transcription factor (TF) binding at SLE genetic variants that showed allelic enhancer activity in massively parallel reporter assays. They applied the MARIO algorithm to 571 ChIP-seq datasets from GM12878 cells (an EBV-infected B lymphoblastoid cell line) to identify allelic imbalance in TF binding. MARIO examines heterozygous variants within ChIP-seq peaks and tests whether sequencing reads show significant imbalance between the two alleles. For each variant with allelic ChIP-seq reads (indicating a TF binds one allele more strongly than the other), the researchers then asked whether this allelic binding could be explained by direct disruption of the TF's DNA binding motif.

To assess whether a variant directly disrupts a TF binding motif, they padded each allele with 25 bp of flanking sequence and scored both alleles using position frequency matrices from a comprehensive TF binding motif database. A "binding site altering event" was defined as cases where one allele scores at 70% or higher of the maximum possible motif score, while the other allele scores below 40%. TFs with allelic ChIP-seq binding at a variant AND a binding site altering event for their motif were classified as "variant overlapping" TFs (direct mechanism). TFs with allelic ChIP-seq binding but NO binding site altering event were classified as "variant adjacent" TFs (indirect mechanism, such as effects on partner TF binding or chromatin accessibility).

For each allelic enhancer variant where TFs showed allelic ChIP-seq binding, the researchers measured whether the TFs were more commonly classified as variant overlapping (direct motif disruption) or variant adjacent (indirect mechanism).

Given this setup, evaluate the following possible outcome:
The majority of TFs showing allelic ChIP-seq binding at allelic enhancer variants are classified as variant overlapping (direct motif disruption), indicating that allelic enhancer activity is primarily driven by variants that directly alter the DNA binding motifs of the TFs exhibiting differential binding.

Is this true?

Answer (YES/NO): NO